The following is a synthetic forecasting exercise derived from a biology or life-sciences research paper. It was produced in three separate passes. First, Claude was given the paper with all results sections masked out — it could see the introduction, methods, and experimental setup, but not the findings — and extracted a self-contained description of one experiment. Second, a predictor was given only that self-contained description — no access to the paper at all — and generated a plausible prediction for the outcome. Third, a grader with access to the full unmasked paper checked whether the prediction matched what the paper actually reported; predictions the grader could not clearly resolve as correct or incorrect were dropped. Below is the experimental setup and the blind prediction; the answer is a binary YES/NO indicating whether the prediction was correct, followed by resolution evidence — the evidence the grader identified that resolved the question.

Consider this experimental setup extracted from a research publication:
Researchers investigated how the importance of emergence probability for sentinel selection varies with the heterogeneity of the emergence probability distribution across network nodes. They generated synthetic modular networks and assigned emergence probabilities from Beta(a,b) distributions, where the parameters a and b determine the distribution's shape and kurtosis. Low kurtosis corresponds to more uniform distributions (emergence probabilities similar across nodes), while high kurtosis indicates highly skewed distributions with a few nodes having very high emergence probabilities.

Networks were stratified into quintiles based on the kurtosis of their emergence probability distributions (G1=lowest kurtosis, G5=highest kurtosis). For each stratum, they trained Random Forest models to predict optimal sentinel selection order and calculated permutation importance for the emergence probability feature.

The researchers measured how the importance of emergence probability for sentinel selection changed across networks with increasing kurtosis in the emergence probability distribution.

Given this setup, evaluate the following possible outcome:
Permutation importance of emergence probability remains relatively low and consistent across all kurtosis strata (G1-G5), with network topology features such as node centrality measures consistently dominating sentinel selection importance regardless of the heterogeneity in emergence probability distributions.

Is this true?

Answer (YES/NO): NO